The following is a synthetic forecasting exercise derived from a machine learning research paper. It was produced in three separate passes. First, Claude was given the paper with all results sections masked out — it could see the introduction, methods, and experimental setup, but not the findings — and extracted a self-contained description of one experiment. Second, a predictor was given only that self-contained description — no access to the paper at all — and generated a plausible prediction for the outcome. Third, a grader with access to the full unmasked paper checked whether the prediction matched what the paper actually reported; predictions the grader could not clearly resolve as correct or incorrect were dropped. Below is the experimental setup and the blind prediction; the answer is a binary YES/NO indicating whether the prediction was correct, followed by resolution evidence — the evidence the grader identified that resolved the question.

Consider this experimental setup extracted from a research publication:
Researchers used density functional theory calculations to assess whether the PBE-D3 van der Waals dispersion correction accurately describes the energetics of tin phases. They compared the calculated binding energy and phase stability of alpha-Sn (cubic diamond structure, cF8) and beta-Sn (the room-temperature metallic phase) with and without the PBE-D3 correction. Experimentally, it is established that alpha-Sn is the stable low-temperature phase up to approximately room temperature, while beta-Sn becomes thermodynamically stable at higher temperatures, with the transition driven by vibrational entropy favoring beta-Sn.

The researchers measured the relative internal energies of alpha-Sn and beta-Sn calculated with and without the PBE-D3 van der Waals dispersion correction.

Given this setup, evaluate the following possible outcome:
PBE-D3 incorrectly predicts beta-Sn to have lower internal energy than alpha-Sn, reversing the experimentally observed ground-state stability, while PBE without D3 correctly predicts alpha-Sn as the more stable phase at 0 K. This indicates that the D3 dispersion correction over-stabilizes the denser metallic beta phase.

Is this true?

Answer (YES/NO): YES